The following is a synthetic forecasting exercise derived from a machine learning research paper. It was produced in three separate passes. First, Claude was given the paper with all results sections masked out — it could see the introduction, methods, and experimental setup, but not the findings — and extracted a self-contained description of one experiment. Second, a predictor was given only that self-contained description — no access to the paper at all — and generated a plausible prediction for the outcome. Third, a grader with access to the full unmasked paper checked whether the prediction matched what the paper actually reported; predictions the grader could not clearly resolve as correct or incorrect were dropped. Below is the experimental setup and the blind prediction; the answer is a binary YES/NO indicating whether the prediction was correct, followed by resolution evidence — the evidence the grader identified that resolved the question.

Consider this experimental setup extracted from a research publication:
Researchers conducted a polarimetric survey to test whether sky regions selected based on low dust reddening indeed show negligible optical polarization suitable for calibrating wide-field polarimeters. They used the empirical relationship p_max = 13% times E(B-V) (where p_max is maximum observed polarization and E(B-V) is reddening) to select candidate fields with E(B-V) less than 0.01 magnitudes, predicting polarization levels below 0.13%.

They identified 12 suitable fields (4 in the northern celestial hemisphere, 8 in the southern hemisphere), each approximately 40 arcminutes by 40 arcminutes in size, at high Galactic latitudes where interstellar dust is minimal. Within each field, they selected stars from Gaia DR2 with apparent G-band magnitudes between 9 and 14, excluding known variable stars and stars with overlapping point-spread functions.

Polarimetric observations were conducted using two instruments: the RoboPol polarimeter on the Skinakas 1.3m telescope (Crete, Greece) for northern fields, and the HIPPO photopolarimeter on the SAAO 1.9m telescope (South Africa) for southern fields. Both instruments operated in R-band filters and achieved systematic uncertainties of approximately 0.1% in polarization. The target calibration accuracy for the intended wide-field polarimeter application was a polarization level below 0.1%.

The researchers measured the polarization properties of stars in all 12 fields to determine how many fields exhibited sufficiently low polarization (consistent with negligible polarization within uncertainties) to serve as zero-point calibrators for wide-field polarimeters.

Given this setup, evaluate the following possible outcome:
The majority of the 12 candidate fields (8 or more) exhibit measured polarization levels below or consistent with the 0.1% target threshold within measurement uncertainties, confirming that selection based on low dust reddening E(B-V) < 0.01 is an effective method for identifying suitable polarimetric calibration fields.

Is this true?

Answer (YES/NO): YES